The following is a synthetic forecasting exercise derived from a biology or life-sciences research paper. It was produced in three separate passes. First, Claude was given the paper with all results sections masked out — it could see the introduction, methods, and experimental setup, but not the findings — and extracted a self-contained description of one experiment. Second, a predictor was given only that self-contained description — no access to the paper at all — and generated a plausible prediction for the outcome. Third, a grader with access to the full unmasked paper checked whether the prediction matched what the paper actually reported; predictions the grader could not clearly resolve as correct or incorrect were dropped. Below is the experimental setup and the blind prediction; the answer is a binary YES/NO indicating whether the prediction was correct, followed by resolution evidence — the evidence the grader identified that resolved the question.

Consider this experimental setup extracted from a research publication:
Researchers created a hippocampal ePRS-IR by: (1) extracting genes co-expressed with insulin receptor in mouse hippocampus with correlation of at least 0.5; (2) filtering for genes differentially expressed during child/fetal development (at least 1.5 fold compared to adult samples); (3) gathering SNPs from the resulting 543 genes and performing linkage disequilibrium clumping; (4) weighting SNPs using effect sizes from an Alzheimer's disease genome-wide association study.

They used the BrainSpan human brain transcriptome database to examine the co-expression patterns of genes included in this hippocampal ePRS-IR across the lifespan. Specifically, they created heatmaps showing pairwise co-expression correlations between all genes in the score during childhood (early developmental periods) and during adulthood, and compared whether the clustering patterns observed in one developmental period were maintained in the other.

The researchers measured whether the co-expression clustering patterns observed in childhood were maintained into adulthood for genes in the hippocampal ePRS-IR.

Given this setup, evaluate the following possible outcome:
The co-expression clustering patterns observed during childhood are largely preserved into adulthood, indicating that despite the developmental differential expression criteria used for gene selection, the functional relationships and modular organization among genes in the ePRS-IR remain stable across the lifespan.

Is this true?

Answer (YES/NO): NO